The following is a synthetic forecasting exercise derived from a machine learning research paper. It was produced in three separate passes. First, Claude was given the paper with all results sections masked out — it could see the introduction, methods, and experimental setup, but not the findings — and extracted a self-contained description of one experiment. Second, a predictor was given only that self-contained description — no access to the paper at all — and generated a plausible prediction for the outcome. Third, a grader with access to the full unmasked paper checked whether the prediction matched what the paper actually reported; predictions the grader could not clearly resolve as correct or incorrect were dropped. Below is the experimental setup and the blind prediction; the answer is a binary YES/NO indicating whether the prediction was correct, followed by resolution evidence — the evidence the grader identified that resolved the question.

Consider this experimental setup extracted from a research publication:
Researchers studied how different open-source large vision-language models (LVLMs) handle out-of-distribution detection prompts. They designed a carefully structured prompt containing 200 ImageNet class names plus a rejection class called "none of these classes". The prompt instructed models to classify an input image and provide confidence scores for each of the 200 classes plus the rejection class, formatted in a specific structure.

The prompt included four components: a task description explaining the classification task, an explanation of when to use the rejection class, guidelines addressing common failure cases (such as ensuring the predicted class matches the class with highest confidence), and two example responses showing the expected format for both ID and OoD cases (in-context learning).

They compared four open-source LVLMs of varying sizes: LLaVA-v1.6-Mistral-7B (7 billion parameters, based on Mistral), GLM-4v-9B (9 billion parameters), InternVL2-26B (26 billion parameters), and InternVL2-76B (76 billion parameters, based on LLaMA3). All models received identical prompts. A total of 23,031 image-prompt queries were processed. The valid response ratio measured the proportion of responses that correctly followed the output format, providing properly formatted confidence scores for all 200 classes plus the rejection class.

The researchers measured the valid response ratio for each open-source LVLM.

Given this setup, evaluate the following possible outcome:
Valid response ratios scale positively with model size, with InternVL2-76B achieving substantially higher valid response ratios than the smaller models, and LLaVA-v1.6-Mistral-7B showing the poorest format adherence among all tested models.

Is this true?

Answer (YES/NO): NO